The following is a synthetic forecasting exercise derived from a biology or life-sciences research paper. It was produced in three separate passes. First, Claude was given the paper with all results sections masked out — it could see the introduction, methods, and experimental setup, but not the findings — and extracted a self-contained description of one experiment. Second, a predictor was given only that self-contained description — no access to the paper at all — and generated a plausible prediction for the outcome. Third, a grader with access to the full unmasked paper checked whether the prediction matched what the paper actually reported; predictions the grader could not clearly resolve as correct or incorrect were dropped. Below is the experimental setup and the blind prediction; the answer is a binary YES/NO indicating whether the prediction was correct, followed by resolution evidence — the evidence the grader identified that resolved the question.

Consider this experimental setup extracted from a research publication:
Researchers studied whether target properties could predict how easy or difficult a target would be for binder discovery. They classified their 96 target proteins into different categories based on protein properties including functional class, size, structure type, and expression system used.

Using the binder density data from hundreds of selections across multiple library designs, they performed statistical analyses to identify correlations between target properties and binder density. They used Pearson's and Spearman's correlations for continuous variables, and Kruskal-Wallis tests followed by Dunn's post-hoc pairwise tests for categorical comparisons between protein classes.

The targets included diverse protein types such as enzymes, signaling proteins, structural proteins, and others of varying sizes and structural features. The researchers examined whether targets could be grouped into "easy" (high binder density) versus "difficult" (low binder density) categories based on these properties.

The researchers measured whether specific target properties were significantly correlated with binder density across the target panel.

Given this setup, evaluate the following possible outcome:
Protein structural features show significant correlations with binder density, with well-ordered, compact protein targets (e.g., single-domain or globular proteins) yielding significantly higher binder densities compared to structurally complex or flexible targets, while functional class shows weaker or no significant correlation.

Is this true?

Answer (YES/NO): NO